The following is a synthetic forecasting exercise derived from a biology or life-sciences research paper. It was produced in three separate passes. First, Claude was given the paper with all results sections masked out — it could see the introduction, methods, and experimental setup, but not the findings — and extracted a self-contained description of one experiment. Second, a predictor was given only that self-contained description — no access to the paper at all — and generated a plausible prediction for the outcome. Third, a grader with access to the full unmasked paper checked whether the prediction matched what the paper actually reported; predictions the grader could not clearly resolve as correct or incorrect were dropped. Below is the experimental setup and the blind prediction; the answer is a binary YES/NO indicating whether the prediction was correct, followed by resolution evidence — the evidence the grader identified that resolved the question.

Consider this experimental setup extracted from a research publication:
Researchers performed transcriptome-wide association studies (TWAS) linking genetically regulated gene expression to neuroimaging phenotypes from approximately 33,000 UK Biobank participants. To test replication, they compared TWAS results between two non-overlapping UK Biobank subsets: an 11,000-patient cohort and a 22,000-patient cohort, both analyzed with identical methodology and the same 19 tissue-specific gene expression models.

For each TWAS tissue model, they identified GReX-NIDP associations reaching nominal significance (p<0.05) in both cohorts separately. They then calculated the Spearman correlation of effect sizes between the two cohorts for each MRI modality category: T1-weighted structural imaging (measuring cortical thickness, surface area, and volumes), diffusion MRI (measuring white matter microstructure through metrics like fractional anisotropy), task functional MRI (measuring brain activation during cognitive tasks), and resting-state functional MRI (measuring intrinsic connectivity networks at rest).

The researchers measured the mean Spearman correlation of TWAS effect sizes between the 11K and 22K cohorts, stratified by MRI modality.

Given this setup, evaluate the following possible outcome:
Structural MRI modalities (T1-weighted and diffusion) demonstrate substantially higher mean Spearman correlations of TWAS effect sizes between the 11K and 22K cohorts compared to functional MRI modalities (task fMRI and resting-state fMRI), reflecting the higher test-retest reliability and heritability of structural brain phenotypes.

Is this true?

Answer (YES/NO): YES